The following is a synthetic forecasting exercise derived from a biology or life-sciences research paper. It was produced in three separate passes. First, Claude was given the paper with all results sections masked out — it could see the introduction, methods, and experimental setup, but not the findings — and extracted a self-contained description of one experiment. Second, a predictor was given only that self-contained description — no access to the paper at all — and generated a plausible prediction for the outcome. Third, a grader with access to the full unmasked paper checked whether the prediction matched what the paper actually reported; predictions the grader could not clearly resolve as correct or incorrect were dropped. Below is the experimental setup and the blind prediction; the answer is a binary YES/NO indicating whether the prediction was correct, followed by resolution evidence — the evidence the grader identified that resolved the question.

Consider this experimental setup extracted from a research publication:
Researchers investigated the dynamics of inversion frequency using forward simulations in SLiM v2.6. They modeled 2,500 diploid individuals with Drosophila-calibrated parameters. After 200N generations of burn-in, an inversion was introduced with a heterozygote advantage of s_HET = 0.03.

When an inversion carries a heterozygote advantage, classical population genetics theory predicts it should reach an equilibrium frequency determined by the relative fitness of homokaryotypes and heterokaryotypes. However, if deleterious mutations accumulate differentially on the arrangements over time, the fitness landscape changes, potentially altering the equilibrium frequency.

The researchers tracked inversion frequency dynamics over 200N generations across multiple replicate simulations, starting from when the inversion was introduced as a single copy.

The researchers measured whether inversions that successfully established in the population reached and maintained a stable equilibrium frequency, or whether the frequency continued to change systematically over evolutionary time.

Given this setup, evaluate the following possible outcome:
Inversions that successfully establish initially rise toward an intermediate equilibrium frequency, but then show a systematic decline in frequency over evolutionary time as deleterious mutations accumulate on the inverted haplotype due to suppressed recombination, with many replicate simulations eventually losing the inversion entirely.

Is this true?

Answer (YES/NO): NO